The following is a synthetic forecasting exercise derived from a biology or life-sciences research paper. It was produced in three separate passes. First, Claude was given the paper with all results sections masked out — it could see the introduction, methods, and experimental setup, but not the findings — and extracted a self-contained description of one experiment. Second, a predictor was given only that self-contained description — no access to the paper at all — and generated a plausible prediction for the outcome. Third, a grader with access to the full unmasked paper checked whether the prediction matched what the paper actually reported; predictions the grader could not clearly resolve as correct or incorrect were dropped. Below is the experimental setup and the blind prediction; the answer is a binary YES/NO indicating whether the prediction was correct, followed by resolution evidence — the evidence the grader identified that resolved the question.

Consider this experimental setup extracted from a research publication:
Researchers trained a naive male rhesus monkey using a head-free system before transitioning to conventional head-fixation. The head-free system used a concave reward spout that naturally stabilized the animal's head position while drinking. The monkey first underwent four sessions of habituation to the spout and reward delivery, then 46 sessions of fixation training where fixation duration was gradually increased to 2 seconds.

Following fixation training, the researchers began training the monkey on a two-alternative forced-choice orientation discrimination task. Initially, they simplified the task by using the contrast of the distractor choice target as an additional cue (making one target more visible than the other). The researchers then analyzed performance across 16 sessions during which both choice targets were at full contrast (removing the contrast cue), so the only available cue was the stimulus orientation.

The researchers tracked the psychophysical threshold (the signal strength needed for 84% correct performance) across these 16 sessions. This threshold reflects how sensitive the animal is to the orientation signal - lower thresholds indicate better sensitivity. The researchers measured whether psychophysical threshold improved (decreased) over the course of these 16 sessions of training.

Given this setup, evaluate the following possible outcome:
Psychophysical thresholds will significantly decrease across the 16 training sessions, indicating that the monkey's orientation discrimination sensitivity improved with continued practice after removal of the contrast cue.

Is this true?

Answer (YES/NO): YES